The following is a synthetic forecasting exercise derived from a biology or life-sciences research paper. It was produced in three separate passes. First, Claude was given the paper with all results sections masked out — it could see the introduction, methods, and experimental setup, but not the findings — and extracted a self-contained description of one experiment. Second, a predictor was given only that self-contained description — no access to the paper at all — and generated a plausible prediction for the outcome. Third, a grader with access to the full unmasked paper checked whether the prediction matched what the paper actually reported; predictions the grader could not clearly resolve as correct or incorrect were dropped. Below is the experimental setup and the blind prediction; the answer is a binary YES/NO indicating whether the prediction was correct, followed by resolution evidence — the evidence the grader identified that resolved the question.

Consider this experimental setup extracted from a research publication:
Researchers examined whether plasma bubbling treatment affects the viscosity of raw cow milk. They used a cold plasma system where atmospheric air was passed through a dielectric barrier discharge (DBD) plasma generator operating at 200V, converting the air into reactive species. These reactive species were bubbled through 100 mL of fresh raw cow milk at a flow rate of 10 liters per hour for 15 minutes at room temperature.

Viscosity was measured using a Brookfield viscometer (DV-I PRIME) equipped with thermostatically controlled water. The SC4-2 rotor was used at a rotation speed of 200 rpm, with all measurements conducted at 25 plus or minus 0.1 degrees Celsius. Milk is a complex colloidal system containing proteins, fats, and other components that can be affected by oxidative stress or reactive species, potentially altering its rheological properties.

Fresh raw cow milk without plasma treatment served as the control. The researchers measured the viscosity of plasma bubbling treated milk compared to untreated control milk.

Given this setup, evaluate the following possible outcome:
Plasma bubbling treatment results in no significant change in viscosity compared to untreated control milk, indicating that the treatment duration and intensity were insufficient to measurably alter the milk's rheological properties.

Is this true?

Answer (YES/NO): YES